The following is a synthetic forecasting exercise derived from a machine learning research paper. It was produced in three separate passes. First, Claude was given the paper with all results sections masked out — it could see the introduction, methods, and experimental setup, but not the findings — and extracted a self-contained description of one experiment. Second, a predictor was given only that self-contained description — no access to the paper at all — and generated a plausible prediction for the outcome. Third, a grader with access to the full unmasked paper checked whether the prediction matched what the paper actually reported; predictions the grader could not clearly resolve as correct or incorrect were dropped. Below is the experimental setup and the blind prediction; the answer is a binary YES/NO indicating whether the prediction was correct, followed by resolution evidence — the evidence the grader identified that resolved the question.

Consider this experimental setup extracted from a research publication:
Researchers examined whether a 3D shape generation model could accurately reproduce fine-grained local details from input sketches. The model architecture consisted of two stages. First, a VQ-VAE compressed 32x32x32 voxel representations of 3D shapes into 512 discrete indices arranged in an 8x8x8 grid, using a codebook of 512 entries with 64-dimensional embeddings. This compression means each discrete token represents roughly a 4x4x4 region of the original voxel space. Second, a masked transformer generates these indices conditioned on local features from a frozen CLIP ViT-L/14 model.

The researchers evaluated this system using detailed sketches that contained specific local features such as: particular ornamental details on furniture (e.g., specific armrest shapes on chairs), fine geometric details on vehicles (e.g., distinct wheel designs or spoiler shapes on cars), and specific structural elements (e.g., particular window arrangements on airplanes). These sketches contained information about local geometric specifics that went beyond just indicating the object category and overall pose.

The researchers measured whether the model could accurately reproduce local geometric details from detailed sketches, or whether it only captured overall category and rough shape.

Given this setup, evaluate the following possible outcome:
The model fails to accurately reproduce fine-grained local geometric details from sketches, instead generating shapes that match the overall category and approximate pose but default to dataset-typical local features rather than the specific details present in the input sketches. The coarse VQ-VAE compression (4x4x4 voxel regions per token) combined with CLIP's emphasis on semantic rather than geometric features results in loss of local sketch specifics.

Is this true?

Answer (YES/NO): NO